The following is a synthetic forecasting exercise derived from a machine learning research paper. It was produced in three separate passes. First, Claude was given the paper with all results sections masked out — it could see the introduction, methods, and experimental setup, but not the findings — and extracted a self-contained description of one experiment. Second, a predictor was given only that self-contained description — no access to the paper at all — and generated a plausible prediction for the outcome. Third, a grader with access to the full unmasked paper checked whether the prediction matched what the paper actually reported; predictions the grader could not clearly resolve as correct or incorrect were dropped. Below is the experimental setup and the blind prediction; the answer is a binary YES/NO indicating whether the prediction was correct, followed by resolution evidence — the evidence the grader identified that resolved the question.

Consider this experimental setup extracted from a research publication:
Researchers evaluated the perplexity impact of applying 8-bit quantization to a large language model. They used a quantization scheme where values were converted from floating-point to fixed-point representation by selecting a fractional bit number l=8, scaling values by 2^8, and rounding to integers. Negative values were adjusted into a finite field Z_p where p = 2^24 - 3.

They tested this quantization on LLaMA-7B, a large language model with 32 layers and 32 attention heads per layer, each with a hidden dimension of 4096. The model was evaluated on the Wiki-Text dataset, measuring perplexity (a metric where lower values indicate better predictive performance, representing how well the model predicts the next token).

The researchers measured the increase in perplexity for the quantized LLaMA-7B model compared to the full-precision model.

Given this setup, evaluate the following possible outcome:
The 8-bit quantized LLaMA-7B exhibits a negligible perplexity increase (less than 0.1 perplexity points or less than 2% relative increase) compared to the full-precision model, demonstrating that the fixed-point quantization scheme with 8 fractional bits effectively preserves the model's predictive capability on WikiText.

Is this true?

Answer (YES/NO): NO